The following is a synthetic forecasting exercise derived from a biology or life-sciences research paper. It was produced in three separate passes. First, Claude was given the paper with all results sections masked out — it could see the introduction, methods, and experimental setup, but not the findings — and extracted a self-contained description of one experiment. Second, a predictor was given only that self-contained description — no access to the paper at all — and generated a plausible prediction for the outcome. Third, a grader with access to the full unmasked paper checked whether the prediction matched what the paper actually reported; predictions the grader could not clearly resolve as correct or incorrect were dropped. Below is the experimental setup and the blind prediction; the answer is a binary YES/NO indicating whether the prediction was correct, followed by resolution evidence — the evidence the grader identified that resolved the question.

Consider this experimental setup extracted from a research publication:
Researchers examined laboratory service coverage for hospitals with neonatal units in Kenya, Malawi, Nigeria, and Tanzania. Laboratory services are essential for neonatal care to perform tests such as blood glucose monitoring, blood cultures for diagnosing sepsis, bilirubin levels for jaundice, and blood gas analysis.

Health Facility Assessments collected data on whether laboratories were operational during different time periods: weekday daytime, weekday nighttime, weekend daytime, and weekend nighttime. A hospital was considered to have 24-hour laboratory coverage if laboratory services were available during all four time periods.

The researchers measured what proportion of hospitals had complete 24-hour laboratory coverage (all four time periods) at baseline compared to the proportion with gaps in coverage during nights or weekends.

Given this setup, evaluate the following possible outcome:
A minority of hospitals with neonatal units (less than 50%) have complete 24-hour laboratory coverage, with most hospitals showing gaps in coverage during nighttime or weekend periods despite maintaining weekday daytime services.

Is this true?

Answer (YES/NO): NO